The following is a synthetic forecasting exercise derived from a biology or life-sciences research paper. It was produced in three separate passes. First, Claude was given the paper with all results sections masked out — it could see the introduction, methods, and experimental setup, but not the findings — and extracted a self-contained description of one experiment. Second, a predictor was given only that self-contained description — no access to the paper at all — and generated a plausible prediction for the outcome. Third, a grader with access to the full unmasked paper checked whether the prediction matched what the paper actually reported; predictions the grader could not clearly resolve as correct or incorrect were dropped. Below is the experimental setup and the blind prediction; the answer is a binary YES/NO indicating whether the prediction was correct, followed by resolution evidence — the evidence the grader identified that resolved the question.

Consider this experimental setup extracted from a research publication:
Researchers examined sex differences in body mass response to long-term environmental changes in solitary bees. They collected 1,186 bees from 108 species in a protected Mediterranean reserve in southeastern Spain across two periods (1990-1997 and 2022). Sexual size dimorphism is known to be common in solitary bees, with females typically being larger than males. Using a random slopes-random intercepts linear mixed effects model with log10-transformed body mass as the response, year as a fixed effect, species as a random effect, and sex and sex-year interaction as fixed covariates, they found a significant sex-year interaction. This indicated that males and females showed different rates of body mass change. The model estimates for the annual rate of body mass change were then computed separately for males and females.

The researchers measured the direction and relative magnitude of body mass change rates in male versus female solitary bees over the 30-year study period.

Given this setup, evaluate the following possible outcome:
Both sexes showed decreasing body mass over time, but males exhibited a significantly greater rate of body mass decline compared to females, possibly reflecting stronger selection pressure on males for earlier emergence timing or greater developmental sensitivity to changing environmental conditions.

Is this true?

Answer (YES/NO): NO